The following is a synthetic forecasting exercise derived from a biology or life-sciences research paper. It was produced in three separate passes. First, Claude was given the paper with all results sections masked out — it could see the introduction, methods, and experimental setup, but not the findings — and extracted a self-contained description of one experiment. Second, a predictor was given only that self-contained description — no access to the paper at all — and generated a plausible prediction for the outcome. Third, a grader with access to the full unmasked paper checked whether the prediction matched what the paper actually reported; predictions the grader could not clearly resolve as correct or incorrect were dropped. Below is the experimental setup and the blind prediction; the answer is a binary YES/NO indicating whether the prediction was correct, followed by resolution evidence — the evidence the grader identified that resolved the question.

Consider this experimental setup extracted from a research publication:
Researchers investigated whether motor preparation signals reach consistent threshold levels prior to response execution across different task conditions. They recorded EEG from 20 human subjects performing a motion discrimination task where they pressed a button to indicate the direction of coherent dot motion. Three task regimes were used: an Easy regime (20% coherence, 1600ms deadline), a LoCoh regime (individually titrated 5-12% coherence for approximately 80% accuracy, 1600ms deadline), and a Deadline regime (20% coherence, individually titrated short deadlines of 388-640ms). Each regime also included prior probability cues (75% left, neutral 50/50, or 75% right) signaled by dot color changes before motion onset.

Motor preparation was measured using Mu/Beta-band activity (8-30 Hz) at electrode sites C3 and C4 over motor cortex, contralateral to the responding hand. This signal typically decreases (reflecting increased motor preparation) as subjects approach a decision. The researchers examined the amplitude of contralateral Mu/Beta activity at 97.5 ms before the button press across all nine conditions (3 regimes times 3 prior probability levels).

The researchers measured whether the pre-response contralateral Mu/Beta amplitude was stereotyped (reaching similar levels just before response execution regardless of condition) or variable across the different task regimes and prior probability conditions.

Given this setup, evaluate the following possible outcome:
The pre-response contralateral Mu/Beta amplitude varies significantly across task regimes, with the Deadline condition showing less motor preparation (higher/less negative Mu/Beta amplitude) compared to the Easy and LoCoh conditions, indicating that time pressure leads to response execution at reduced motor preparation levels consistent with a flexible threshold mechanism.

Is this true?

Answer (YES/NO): NO